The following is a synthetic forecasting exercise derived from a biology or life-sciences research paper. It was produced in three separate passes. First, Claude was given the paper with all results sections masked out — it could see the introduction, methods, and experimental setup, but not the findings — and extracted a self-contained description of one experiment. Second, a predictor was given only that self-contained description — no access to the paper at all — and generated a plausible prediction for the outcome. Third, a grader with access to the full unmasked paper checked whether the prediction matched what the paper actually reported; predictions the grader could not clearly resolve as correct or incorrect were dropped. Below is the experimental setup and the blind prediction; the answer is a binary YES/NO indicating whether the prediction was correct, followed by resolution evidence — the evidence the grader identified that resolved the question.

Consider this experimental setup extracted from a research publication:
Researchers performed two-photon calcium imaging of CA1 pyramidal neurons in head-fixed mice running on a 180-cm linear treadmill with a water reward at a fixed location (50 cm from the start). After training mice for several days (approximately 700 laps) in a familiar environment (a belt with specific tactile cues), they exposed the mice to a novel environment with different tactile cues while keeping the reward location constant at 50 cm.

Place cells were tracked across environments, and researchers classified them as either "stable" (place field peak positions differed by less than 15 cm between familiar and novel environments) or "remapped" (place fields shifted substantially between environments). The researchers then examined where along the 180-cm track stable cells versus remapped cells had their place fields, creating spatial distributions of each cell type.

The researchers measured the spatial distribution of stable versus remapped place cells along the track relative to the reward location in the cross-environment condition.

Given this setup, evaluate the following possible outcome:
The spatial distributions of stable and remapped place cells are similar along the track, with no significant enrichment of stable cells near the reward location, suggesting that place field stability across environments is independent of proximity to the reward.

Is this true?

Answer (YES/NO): NO